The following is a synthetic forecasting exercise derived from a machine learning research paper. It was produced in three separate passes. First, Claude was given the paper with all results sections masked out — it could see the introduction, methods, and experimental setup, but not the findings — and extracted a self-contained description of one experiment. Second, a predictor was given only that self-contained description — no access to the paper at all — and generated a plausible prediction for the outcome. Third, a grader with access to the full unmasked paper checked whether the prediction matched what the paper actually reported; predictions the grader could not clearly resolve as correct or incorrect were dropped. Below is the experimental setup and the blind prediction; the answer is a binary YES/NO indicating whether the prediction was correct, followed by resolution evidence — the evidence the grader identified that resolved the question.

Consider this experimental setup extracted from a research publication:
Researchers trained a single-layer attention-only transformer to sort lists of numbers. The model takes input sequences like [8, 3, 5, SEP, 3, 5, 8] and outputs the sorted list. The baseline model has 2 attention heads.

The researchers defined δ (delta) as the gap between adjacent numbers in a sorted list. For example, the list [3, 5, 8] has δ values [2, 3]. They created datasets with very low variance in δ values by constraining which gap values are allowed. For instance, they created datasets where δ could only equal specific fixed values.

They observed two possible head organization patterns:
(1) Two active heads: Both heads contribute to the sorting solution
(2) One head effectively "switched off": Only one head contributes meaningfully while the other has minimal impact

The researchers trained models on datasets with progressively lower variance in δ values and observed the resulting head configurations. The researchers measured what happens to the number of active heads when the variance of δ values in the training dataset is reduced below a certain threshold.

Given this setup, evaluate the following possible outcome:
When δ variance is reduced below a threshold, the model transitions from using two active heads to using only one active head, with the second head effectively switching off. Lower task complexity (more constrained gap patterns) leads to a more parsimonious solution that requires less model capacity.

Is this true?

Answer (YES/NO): YES